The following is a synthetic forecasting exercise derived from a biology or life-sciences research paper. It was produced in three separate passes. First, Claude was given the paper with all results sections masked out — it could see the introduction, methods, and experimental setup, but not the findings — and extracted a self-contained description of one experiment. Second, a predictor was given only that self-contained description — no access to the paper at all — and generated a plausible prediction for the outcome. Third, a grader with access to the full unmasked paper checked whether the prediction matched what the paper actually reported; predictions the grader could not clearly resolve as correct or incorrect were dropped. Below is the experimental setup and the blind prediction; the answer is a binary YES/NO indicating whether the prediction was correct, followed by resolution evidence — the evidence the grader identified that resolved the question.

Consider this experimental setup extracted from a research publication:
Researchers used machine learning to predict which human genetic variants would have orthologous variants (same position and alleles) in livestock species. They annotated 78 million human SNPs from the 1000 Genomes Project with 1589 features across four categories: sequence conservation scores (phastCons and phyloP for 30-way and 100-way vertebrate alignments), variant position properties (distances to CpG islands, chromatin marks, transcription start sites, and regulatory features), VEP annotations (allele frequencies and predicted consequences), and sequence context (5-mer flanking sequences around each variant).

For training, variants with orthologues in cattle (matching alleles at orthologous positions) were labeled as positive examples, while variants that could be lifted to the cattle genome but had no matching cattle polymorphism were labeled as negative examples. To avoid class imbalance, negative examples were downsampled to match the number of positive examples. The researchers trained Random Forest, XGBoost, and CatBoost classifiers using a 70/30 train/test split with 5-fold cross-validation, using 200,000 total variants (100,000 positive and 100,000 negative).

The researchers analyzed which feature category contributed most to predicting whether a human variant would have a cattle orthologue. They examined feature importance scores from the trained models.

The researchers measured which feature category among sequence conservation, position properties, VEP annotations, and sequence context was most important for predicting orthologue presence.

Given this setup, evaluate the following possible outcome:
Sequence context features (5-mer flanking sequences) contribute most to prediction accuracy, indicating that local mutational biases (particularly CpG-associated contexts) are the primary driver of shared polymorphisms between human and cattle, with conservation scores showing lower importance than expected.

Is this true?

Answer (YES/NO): NO